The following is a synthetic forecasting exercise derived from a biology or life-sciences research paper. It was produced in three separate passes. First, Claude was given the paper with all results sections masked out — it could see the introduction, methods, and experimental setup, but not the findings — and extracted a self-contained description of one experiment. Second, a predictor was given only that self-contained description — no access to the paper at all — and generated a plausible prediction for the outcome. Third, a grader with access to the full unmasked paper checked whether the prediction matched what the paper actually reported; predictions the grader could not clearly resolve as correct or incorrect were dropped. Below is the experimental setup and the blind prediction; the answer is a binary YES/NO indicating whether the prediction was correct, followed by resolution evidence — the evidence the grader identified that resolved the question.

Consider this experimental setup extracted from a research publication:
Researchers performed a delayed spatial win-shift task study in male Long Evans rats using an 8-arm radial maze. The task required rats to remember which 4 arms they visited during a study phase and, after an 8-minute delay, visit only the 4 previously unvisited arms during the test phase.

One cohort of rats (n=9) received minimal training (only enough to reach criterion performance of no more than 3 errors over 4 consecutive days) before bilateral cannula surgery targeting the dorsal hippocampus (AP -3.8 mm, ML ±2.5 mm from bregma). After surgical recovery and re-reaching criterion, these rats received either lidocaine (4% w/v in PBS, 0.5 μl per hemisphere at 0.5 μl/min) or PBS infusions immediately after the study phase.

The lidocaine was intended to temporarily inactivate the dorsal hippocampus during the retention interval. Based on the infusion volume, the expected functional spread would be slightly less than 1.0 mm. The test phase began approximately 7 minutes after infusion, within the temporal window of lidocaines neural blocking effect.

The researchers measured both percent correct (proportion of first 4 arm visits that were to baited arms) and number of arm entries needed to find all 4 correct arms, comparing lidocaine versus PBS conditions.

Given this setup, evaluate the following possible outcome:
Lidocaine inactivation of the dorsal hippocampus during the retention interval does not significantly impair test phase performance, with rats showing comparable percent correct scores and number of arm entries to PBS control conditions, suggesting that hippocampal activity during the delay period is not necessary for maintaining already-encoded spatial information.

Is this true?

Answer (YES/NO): NO